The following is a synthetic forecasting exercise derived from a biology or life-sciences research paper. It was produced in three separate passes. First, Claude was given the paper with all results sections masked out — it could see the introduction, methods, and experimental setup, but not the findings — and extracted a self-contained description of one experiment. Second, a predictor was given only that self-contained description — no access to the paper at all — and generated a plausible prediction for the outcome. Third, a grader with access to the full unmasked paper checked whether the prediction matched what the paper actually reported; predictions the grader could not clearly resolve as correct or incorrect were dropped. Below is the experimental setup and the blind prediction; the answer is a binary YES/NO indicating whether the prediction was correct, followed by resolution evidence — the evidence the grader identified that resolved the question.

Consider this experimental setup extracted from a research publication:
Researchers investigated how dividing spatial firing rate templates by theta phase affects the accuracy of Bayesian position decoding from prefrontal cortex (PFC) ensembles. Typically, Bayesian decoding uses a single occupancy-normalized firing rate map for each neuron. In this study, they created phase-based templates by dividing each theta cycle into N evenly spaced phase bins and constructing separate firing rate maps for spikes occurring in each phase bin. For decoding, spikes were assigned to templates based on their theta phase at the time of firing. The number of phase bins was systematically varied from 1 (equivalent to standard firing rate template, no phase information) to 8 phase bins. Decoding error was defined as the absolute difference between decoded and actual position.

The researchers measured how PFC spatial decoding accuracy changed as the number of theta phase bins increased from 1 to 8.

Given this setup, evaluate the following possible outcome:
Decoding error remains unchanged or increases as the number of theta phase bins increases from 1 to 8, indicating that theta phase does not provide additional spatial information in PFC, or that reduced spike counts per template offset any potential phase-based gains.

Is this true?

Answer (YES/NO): NO